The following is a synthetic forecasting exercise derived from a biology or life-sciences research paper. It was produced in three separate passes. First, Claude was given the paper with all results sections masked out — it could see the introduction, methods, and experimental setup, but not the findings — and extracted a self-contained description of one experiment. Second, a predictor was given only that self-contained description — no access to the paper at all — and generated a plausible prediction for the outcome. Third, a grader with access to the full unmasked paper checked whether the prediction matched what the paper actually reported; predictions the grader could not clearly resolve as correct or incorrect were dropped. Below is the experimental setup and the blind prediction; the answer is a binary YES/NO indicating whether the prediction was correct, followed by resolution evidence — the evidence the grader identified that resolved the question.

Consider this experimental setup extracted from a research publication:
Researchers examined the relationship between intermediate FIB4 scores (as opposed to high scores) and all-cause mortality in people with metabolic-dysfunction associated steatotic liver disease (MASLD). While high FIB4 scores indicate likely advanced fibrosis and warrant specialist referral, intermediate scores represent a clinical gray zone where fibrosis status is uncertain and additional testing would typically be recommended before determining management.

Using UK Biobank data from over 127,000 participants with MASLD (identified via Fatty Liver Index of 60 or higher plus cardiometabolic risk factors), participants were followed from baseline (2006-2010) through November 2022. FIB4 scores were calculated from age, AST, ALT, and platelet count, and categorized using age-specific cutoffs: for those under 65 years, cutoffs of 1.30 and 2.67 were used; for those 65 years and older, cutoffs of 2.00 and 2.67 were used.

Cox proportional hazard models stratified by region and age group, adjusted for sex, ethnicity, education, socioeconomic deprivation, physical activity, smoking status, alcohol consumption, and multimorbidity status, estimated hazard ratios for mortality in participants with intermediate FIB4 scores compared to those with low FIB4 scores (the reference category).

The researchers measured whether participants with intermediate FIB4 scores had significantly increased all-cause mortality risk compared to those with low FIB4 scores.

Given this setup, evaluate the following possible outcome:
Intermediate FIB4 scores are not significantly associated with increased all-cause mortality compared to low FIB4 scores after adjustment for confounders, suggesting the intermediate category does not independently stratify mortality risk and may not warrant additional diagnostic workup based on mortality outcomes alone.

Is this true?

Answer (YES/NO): NO